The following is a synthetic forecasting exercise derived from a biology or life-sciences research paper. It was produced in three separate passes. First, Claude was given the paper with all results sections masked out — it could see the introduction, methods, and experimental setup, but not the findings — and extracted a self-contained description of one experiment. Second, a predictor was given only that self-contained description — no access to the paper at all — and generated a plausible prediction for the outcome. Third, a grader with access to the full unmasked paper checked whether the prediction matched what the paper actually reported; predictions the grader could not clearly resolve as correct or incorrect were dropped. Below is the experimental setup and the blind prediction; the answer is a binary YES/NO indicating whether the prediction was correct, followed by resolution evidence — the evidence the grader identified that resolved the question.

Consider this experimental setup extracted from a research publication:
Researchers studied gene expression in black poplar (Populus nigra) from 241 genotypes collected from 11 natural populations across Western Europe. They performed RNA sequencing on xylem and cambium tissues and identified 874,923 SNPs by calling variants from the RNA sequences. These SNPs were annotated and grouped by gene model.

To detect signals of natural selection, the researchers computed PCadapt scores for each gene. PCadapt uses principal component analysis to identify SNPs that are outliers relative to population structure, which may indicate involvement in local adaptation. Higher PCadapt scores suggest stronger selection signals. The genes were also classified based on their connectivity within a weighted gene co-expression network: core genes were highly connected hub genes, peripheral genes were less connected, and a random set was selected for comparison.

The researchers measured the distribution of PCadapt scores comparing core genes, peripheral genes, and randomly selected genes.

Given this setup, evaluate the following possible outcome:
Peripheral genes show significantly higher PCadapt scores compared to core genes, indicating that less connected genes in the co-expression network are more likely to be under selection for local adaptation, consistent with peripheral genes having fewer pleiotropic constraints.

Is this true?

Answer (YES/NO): NO